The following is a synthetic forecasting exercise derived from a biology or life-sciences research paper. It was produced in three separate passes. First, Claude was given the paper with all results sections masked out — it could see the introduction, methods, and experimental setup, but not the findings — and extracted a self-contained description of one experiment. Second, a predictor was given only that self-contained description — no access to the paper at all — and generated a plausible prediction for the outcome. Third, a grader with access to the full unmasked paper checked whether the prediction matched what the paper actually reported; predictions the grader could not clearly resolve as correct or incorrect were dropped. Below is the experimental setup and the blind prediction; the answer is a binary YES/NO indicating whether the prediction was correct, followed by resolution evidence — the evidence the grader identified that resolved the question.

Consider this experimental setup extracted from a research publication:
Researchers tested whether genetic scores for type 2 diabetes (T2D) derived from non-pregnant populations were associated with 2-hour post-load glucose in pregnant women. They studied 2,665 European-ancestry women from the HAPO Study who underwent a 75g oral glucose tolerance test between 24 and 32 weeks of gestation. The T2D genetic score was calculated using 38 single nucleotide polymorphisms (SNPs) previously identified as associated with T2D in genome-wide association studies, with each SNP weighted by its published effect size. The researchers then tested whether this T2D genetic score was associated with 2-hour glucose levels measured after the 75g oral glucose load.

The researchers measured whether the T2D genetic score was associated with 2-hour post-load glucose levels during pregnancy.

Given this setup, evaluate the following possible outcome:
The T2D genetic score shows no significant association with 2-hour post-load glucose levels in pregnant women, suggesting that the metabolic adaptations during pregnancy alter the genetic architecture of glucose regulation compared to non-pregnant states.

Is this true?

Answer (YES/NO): NO